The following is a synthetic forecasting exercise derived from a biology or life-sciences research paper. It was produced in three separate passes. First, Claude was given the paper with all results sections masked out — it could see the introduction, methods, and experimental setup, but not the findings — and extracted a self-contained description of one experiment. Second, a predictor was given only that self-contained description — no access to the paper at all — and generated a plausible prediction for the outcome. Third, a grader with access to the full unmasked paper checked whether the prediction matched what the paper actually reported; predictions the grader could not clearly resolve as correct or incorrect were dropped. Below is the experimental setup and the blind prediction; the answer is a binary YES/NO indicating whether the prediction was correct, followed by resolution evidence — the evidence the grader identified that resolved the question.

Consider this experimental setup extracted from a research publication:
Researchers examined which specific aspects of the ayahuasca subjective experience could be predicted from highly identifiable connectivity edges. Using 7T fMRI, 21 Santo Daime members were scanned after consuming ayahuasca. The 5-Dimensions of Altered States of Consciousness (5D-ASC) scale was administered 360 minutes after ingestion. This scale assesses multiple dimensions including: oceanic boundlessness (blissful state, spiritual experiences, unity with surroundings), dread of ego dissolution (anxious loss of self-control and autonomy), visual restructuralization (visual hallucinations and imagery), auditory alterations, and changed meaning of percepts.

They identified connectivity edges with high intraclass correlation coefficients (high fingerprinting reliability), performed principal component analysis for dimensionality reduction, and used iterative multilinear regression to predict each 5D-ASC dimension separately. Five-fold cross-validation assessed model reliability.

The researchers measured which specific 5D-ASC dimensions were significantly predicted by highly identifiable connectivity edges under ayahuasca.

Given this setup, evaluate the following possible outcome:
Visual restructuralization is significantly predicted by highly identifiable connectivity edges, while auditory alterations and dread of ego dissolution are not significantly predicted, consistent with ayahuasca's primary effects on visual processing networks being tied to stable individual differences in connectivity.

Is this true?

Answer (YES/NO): NO